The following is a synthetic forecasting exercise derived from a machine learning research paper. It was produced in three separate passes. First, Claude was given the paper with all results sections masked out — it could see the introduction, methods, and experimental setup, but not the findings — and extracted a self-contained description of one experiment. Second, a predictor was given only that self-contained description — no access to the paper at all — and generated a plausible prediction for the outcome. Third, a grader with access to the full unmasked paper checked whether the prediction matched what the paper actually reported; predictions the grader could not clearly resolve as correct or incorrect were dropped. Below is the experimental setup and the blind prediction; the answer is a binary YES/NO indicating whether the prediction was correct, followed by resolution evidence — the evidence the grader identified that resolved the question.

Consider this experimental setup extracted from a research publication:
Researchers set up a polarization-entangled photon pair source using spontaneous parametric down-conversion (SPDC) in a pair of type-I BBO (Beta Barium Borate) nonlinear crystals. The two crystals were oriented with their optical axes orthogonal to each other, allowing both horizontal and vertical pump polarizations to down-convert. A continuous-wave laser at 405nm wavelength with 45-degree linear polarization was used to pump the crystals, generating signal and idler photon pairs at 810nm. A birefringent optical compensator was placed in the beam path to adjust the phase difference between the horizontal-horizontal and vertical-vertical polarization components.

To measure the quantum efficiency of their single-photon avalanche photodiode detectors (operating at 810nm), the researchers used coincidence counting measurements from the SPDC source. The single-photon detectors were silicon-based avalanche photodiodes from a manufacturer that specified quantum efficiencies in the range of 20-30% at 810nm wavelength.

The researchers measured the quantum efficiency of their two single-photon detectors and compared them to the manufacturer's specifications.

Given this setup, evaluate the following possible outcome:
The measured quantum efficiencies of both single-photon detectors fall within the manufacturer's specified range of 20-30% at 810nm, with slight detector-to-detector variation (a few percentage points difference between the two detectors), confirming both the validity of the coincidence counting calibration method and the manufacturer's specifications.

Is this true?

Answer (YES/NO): YES